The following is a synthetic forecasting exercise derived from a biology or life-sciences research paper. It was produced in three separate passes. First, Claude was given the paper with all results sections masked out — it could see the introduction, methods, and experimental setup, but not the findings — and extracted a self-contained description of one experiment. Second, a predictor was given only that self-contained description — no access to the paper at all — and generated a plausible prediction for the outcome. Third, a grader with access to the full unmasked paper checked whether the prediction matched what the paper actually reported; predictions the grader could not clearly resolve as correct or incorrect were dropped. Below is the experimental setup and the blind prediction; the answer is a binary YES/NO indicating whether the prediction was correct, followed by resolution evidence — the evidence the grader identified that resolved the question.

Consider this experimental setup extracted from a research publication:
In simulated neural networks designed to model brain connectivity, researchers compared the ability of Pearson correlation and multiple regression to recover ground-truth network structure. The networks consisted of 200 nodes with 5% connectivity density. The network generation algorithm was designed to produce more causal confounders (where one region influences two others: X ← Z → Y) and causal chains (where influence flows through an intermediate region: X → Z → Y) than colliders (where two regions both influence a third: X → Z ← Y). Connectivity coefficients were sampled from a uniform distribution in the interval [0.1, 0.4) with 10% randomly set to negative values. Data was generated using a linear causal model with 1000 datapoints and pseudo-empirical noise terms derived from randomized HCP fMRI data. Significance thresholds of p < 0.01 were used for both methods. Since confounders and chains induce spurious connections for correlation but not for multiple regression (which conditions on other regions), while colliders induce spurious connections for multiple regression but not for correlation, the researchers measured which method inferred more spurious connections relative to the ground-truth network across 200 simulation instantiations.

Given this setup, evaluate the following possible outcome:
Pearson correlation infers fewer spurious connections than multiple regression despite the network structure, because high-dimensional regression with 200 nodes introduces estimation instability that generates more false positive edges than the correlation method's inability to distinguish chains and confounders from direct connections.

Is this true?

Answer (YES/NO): NO